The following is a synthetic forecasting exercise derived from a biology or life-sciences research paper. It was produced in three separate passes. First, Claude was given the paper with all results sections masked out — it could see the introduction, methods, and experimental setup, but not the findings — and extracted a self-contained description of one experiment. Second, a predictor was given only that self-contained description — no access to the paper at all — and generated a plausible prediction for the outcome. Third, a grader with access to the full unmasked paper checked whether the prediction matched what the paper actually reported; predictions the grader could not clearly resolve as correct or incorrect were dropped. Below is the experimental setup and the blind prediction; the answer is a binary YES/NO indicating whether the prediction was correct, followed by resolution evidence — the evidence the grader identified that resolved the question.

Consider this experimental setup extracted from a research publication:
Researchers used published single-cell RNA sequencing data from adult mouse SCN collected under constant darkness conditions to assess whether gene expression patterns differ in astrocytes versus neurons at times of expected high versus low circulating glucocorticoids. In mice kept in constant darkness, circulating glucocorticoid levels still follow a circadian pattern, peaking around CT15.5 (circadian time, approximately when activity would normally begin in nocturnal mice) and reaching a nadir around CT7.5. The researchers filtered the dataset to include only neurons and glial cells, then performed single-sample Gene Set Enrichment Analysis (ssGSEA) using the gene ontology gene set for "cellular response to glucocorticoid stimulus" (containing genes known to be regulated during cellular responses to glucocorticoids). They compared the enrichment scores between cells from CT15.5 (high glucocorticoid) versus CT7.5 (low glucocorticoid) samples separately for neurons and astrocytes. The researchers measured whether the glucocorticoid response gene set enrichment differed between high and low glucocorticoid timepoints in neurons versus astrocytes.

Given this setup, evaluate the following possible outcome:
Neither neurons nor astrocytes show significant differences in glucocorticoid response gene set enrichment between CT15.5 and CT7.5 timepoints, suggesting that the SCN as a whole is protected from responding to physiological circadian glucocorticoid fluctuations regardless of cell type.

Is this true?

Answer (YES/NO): NO